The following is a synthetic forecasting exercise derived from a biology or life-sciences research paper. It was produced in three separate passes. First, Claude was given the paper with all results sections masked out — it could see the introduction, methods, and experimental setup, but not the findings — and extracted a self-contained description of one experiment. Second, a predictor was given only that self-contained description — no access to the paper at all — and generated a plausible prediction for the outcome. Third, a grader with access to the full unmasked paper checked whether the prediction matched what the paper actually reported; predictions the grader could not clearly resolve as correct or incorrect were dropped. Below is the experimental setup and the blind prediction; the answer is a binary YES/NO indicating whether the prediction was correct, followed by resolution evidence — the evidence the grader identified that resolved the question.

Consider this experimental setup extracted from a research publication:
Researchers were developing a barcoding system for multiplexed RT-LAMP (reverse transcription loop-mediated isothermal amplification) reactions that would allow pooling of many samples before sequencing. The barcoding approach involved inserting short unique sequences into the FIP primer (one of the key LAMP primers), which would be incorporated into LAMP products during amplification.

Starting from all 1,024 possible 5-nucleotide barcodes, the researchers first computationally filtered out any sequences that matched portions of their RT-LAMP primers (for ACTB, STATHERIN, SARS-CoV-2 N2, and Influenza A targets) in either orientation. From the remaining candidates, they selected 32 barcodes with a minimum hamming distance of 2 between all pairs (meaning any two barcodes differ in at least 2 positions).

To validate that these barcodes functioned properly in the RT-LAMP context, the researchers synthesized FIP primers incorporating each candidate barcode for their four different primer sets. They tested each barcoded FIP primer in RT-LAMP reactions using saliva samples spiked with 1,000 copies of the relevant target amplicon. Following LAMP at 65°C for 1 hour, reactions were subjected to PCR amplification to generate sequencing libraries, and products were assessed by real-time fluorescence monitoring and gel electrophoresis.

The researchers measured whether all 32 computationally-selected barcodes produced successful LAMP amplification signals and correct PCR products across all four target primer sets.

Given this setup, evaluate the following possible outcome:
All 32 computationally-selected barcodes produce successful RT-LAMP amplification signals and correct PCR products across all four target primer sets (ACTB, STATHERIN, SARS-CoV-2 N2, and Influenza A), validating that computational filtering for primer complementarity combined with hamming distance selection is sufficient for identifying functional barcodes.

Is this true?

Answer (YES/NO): NO